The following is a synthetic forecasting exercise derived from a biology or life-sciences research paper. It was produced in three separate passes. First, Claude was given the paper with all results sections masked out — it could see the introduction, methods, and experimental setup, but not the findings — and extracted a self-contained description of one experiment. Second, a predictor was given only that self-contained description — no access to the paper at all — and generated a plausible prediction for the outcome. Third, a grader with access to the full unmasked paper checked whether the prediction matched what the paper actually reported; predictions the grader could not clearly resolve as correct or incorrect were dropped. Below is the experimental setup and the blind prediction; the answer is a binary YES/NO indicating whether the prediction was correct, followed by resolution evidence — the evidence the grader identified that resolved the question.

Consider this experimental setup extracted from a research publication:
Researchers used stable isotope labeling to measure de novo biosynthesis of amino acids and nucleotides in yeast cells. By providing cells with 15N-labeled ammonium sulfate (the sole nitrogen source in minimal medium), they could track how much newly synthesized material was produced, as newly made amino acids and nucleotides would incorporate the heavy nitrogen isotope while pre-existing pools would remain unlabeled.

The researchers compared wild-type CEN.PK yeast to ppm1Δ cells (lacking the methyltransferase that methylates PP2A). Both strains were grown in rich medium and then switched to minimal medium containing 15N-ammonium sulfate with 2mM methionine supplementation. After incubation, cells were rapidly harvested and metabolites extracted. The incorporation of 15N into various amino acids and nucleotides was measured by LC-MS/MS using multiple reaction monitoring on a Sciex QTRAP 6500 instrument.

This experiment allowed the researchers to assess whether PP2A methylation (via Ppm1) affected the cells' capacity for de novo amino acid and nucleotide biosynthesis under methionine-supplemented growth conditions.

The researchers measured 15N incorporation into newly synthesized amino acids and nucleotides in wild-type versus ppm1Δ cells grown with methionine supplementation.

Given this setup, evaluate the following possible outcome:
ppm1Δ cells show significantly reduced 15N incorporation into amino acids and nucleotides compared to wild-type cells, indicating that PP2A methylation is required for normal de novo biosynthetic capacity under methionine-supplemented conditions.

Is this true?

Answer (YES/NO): YES